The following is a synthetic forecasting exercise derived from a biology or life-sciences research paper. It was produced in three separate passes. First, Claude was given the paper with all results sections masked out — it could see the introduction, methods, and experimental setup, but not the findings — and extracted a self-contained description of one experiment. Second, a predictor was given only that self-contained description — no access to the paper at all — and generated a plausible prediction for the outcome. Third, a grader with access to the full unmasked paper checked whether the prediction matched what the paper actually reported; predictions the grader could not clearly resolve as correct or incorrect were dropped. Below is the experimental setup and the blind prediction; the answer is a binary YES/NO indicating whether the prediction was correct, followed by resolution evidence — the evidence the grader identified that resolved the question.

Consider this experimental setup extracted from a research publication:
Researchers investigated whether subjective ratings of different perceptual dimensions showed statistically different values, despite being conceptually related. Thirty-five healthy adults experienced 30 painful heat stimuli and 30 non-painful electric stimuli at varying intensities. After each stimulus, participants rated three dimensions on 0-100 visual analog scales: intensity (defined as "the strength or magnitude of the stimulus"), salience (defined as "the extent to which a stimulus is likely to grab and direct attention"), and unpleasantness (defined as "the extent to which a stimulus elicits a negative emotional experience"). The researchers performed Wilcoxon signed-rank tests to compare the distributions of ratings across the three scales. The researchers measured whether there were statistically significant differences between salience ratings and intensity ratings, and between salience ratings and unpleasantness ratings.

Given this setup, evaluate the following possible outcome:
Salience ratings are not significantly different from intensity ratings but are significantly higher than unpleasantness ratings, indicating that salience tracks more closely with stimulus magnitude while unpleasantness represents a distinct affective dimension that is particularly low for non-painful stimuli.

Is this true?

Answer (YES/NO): NO